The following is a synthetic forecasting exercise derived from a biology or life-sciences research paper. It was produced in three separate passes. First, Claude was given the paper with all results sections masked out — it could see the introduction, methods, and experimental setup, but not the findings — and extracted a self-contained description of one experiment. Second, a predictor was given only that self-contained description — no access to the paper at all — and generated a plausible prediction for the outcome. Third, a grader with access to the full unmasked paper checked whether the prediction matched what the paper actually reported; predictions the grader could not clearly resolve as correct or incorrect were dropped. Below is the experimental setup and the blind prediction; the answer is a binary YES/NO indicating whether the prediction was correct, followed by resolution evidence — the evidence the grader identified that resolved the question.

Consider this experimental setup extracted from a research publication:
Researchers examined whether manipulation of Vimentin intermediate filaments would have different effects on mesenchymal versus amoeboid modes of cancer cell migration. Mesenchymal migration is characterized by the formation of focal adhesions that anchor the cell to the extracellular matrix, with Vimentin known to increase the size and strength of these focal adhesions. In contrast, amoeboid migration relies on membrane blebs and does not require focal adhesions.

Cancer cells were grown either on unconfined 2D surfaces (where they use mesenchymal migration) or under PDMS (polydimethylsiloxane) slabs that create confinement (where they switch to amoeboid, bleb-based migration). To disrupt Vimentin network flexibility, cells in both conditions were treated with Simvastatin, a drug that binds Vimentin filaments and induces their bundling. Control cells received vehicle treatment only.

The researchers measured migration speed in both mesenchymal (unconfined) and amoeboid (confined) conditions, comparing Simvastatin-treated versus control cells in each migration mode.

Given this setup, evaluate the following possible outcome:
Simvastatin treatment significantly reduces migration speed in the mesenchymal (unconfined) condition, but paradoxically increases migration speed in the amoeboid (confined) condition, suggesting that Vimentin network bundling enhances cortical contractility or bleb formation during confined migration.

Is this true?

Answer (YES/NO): NO